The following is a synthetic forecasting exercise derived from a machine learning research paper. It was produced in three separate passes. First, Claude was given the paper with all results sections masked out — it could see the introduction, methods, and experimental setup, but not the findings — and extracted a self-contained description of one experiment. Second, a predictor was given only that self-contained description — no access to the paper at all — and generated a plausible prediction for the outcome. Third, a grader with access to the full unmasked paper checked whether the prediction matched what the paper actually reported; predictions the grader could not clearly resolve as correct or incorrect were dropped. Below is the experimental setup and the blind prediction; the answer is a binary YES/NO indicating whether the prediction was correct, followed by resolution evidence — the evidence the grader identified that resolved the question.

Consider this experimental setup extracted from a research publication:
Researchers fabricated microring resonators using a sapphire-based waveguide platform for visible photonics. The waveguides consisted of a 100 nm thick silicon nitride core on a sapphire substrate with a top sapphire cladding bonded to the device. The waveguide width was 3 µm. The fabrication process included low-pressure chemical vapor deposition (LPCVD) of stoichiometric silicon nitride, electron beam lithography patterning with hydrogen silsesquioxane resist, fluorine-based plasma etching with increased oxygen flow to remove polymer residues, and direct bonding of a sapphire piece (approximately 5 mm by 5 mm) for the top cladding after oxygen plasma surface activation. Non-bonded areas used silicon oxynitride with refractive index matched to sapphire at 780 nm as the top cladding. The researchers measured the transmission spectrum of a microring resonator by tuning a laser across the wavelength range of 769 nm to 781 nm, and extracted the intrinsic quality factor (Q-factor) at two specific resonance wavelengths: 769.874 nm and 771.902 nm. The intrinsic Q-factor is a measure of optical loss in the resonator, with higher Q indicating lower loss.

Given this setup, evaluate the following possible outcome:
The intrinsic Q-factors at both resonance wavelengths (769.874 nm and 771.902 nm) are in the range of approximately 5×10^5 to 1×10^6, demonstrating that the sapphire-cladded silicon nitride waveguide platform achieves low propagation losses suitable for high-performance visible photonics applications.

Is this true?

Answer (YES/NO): NO